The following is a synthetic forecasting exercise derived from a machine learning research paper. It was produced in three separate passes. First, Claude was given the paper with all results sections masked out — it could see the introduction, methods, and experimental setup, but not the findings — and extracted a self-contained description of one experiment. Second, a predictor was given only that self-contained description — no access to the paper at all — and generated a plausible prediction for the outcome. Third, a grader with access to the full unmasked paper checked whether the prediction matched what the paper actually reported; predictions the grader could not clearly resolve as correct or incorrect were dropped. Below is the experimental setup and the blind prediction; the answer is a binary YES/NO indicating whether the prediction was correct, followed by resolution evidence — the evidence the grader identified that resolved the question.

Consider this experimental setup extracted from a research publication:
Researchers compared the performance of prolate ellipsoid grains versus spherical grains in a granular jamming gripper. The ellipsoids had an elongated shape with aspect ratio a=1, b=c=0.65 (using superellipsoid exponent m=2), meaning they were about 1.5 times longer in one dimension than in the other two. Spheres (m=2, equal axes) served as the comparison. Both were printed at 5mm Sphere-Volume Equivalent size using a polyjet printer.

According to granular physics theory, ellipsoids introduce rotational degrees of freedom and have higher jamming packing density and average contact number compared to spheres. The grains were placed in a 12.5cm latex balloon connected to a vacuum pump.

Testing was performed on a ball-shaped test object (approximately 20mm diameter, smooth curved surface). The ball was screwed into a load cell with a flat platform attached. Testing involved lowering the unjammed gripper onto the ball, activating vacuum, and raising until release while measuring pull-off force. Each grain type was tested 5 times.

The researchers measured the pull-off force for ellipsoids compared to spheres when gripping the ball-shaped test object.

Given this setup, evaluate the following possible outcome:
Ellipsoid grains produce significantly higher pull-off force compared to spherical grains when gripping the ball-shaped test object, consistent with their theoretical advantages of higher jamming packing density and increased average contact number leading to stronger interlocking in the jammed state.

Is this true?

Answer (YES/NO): NO